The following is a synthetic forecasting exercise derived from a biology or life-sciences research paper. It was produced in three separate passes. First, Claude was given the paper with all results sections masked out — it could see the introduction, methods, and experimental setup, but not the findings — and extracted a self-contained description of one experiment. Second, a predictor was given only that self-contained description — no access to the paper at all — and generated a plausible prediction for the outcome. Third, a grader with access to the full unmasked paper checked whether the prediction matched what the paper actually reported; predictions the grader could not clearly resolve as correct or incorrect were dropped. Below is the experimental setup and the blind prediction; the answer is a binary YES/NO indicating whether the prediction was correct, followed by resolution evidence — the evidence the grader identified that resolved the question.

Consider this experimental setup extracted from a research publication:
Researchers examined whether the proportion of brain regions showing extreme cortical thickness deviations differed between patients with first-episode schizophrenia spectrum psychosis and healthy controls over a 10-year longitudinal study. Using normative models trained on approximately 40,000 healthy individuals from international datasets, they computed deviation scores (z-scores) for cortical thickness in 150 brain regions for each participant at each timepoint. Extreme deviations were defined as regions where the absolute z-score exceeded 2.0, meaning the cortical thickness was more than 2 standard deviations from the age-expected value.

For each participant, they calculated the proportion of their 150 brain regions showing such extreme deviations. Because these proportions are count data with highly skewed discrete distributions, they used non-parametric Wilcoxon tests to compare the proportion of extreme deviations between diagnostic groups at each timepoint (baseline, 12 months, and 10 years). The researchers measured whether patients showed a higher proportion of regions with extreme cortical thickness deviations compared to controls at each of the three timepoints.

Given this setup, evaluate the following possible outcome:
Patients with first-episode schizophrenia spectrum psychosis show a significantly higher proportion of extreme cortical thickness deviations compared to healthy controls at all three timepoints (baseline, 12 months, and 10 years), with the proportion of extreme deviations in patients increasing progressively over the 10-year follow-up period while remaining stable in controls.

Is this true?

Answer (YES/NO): NO